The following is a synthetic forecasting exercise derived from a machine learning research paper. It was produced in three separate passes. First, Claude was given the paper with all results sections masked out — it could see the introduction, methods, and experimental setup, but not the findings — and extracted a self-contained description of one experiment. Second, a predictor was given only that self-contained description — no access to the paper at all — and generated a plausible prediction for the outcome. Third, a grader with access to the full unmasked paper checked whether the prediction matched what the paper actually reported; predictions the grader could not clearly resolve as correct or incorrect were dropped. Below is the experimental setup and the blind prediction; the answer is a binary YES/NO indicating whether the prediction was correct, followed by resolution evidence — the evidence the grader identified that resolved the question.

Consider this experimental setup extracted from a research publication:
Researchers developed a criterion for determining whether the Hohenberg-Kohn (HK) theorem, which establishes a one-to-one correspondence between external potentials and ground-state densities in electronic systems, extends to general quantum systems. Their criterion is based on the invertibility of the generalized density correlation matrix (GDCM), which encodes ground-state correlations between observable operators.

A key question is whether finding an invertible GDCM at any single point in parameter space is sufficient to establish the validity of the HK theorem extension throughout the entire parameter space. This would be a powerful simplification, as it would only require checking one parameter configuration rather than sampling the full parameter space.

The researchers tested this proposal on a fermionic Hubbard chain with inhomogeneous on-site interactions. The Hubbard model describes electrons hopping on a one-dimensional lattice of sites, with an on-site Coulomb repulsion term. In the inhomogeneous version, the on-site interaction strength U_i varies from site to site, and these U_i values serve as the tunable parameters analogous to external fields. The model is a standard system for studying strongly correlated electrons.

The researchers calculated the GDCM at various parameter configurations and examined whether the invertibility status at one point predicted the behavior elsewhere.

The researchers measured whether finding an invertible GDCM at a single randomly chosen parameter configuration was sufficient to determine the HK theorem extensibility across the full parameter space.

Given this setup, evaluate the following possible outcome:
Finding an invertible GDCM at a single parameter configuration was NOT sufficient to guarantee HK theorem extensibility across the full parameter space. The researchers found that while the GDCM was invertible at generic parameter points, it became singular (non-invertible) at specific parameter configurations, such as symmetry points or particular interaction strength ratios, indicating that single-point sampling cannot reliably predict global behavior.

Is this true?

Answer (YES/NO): NO